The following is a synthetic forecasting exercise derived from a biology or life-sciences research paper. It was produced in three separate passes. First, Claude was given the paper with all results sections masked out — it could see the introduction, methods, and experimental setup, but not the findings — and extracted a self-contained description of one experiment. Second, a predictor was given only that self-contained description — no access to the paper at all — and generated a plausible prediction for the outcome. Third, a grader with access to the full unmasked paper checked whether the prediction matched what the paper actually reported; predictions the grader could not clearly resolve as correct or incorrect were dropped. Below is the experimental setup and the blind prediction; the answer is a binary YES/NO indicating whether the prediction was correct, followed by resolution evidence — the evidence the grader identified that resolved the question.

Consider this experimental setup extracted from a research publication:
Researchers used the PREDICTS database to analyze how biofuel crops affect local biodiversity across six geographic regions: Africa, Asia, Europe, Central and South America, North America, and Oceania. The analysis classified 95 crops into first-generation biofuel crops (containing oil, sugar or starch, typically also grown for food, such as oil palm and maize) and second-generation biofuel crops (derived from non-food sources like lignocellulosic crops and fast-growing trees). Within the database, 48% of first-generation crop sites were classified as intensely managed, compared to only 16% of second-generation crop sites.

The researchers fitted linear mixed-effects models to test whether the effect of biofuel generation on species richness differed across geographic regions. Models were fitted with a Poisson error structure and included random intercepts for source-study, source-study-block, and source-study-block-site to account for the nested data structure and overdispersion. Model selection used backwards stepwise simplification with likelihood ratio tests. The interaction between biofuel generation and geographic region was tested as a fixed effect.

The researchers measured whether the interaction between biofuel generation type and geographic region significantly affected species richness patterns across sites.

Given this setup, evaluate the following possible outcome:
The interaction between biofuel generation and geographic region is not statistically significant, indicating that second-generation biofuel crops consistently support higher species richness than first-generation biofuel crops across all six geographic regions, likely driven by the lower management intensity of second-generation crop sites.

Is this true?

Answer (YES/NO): NO